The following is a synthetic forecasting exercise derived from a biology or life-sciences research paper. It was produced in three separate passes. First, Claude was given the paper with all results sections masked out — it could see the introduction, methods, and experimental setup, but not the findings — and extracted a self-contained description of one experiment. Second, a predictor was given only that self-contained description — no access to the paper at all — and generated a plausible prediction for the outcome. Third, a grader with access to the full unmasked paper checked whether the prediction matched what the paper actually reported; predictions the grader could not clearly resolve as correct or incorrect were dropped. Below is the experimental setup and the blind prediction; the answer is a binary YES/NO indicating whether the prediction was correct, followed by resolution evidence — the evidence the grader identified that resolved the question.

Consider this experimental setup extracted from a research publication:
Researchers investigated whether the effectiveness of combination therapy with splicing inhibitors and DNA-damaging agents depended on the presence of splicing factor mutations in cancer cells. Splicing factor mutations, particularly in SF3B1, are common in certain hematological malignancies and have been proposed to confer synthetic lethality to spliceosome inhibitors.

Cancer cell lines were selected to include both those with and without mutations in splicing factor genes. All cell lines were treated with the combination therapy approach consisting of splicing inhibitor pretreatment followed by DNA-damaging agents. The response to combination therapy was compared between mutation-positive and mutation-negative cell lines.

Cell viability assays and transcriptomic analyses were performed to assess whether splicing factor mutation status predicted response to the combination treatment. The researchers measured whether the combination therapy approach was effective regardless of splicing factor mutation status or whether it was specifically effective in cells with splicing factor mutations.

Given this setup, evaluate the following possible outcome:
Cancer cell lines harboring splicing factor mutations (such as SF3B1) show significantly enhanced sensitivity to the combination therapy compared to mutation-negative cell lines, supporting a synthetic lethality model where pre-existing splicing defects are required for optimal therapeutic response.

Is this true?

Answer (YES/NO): NO